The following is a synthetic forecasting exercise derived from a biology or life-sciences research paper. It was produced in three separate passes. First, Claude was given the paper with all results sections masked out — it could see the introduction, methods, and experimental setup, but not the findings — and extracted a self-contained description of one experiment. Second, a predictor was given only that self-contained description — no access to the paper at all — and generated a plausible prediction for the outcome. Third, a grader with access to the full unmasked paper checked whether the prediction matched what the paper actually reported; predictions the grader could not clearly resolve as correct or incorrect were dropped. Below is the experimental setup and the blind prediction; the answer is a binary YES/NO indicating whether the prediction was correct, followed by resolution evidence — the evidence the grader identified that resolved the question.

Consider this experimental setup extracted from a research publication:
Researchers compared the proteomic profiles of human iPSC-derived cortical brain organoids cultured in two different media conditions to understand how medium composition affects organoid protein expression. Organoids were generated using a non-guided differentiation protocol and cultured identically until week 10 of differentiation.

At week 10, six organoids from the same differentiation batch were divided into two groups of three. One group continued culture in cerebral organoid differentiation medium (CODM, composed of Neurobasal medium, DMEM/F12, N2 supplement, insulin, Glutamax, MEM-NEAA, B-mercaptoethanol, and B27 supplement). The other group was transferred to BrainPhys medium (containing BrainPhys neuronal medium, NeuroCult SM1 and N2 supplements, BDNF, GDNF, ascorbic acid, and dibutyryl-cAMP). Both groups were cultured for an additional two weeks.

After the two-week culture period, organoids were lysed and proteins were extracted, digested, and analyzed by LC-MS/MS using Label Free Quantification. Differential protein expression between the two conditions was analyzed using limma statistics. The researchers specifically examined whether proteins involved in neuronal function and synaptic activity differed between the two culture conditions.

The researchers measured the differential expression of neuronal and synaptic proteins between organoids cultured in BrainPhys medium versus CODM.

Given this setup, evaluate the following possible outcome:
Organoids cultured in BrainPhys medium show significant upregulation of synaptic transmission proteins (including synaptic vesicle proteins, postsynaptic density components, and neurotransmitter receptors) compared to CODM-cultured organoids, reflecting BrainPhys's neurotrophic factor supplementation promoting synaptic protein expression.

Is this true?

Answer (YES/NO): YES